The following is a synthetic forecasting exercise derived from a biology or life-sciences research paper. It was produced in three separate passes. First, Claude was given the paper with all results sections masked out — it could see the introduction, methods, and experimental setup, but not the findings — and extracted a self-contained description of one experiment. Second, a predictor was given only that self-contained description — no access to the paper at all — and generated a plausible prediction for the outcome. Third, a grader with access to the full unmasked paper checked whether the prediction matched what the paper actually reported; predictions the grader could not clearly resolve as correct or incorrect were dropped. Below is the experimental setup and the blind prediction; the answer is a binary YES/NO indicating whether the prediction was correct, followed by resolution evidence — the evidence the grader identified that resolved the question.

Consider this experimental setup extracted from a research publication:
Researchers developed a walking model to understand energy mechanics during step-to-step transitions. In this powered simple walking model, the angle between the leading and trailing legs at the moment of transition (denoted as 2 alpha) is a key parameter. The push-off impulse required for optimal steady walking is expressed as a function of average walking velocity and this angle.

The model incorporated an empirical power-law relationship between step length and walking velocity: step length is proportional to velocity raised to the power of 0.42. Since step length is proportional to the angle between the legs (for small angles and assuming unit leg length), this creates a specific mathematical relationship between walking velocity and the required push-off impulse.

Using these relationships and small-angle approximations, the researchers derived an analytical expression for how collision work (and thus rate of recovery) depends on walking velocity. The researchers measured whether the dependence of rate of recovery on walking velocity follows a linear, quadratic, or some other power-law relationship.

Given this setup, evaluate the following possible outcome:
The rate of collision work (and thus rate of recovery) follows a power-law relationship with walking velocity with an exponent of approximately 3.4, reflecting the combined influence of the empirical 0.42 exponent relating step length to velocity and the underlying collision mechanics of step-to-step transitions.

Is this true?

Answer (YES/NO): NO